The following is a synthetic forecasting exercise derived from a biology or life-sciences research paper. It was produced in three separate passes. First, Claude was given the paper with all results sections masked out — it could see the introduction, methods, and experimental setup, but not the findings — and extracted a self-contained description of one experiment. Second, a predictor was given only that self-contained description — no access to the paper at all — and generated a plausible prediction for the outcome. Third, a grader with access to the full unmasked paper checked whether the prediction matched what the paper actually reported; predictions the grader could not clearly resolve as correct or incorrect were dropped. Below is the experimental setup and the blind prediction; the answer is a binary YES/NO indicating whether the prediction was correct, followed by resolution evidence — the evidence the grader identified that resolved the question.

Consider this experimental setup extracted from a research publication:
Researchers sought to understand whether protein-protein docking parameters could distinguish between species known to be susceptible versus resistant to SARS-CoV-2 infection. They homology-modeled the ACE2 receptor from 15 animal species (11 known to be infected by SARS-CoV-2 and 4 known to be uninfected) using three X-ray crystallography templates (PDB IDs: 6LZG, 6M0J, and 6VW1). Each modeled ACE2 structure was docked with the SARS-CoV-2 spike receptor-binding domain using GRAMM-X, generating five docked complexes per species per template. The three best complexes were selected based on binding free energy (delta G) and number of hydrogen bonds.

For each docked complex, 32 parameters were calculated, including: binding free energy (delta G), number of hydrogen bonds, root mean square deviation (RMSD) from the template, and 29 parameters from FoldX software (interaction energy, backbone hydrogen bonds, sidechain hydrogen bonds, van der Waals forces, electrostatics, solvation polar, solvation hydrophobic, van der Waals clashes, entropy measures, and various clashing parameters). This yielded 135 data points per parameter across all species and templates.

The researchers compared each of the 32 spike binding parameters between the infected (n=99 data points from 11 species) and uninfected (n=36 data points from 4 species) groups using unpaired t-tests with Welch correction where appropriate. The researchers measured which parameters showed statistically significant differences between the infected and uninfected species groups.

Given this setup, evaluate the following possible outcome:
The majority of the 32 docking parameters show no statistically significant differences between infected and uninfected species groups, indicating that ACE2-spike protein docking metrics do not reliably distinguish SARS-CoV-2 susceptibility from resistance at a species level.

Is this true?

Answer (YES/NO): YES